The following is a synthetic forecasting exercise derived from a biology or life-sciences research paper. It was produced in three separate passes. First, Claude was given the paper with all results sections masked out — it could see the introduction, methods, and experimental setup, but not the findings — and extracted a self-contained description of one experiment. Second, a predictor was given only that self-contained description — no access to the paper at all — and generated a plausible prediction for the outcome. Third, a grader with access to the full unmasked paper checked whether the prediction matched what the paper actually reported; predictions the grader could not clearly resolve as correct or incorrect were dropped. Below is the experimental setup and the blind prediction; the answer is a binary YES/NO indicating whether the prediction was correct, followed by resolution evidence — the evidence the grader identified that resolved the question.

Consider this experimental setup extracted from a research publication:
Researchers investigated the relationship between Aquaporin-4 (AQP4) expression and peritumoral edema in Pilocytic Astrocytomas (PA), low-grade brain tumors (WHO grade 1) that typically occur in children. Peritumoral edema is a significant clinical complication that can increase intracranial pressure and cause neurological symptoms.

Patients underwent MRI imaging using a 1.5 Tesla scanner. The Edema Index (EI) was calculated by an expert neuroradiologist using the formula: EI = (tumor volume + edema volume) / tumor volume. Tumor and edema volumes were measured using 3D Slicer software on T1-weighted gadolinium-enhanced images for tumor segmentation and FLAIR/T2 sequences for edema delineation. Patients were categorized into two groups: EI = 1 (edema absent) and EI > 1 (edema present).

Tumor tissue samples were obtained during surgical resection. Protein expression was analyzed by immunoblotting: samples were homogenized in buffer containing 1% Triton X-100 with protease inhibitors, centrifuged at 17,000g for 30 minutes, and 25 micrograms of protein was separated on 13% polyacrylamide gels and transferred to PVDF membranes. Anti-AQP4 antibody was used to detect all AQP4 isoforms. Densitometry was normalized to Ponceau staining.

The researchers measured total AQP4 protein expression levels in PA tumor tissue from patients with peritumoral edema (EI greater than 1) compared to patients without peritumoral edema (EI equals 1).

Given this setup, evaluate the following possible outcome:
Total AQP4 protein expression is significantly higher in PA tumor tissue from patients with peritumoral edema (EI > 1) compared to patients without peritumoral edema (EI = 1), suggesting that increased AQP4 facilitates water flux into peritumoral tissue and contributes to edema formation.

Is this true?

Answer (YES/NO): NO